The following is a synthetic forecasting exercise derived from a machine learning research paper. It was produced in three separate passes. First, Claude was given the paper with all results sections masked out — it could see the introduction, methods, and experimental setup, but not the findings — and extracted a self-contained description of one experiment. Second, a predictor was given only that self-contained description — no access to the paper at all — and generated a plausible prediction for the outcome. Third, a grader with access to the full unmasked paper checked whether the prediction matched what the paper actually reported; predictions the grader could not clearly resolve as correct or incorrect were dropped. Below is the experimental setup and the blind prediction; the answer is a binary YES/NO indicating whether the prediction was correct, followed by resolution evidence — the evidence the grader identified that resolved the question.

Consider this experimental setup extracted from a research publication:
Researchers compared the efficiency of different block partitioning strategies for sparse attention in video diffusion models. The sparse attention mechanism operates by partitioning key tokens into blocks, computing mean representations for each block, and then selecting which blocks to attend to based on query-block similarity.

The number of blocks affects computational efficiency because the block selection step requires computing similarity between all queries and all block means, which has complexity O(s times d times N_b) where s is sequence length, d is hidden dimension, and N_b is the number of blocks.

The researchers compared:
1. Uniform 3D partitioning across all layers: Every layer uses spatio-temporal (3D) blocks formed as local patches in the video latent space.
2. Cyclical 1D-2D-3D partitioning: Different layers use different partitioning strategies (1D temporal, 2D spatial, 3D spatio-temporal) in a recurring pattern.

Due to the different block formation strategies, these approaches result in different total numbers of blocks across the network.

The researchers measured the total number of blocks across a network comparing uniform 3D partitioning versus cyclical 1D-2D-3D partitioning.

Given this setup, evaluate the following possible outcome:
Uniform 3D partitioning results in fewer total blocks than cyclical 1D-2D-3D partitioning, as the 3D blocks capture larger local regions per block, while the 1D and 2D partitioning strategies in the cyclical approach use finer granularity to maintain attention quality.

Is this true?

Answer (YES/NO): NO